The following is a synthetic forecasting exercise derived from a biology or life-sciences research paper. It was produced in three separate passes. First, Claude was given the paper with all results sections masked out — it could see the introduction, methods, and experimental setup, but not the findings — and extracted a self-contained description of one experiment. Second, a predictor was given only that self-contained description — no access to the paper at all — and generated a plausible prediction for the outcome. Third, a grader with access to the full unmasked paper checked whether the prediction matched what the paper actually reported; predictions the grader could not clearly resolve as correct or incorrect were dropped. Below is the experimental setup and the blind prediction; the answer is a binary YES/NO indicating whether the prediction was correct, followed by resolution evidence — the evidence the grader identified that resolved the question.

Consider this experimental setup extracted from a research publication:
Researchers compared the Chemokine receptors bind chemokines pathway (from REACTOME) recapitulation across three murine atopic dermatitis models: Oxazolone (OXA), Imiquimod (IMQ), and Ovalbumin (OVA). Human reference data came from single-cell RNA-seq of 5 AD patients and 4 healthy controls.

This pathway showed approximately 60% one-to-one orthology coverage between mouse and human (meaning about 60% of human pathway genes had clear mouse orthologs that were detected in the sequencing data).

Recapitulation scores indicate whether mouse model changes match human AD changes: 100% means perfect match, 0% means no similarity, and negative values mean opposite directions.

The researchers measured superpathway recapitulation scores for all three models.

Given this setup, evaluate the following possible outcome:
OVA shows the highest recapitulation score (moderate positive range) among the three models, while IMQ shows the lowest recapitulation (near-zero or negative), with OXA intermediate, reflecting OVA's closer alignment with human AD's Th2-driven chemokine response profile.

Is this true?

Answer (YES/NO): NO